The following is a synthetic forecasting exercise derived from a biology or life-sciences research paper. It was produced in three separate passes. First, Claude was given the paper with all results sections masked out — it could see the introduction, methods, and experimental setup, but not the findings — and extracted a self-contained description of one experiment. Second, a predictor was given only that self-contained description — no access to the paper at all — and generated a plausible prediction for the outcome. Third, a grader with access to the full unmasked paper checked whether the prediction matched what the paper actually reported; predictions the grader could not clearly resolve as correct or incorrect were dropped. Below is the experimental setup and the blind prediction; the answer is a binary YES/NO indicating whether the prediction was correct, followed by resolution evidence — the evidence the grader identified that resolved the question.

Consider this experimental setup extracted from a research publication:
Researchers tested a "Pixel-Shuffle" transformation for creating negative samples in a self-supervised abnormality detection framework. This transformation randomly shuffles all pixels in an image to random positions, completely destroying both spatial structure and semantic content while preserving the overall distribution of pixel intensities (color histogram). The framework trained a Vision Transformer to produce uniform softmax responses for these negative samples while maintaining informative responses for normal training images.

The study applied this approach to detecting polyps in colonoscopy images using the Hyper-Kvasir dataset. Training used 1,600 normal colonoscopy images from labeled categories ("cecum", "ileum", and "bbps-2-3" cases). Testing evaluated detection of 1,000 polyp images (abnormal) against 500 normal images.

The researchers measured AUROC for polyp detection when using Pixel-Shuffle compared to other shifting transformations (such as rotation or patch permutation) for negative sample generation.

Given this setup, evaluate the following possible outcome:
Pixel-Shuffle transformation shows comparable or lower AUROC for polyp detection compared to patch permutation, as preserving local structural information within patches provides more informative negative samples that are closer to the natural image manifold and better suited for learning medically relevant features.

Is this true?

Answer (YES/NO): YES